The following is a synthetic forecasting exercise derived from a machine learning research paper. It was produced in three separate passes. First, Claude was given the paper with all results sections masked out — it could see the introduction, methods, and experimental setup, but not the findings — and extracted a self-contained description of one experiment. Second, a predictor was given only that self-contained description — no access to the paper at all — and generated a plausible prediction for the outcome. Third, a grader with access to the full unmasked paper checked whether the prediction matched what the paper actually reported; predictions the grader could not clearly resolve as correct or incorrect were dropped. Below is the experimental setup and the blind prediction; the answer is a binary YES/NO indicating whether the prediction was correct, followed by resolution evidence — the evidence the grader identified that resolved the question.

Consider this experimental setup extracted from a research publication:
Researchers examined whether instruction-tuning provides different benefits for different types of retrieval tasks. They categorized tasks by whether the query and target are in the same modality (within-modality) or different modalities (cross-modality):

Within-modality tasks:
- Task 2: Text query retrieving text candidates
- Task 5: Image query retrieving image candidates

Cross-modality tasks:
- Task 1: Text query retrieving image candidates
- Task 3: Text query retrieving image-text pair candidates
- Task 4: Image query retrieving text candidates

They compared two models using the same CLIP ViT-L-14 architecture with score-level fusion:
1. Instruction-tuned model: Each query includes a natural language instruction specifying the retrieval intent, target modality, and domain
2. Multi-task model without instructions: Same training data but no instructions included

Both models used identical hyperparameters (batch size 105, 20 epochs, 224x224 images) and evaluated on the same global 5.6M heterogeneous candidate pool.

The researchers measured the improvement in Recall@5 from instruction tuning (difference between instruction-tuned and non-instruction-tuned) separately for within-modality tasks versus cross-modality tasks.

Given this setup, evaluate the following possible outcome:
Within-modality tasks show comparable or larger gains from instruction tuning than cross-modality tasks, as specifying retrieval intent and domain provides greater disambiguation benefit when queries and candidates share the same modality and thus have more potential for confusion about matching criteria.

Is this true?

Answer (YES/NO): NO